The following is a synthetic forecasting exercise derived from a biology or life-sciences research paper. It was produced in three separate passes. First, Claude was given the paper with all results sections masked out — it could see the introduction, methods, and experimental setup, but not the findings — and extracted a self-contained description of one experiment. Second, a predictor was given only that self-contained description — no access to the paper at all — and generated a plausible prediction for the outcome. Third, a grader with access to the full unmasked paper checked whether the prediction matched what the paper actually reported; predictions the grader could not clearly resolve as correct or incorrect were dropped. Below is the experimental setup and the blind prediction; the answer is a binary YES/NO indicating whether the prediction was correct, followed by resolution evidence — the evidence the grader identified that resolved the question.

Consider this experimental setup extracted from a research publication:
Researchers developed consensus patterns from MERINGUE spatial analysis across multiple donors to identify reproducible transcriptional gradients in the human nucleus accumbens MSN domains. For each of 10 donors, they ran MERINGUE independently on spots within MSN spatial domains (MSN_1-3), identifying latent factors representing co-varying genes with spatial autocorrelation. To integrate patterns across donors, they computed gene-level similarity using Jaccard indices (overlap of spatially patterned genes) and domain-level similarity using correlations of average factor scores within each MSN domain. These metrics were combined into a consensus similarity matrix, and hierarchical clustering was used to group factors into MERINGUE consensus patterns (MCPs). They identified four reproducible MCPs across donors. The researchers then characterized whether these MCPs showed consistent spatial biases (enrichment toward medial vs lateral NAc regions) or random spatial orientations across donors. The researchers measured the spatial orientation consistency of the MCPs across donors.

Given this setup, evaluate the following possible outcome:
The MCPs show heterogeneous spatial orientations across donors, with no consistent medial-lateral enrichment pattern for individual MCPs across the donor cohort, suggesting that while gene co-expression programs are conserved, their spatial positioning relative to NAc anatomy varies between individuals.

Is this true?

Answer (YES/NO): NO